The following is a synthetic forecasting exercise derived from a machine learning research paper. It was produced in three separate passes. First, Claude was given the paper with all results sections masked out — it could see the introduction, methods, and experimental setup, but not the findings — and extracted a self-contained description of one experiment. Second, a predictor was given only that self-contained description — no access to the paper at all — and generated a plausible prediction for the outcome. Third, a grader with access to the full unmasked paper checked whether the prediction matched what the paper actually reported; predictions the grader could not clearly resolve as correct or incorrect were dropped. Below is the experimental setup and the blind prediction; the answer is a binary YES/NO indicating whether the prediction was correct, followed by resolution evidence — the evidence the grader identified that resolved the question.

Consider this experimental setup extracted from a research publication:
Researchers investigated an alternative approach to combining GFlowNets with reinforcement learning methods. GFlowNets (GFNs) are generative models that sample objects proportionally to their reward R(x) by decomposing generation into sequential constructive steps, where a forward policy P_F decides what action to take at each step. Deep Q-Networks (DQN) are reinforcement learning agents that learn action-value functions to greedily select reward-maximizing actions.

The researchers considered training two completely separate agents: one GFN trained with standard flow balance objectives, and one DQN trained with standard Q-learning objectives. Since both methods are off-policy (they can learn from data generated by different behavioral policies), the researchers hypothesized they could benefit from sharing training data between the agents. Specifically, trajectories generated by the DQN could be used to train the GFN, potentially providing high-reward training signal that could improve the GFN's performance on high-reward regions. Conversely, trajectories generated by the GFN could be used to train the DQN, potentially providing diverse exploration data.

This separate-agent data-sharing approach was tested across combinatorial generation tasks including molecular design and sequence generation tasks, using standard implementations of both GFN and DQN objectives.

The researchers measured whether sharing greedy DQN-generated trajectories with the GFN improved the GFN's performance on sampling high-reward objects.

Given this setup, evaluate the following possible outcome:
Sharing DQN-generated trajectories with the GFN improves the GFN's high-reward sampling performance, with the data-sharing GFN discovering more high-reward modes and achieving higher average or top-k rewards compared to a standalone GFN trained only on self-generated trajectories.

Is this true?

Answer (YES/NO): NO